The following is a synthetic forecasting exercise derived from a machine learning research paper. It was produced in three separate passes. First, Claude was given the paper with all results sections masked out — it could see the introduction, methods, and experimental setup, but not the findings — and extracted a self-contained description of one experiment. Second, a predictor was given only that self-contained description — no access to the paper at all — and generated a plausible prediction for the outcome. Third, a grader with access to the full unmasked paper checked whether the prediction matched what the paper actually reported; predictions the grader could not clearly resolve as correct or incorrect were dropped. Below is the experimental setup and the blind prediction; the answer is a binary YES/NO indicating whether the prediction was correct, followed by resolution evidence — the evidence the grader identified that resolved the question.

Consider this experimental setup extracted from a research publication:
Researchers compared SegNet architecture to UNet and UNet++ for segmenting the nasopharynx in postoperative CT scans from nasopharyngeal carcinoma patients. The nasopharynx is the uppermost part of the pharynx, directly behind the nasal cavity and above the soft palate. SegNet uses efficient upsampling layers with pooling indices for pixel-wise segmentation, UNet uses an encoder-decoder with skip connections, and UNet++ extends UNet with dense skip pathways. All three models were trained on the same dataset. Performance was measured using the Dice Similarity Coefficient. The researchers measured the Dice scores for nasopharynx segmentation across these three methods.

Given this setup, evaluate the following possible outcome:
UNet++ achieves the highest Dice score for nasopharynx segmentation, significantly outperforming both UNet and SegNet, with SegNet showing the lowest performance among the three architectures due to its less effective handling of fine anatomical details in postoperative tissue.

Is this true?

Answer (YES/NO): NO